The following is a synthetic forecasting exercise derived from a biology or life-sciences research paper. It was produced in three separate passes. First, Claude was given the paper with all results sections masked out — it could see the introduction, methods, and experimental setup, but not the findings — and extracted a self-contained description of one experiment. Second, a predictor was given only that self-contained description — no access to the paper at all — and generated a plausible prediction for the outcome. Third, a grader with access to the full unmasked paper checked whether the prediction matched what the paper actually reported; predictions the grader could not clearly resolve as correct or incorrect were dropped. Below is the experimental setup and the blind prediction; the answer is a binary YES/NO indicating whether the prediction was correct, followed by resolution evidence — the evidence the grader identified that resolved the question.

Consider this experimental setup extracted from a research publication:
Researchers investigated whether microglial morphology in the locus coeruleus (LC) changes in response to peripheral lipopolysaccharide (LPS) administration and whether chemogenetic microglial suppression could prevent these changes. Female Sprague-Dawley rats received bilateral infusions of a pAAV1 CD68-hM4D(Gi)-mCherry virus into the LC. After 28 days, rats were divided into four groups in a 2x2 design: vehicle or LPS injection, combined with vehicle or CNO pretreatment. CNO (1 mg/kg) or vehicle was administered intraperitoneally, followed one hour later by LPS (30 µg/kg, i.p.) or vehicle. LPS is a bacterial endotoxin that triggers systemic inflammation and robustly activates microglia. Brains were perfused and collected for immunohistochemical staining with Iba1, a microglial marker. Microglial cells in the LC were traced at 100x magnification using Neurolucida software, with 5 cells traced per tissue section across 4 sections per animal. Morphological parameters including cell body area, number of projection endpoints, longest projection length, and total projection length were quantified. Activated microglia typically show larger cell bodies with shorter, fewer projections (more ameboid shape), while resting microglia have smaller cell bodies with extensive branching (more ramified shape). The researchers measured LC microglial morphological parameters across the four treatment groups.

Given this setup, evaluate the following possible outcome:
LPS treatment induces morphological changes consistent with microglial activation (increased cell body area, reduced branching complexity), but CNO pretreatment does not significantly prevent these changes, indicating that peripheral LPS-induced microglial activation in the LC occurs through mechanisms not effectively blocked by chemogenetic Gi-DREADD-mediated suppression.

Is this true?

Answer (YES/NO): NO